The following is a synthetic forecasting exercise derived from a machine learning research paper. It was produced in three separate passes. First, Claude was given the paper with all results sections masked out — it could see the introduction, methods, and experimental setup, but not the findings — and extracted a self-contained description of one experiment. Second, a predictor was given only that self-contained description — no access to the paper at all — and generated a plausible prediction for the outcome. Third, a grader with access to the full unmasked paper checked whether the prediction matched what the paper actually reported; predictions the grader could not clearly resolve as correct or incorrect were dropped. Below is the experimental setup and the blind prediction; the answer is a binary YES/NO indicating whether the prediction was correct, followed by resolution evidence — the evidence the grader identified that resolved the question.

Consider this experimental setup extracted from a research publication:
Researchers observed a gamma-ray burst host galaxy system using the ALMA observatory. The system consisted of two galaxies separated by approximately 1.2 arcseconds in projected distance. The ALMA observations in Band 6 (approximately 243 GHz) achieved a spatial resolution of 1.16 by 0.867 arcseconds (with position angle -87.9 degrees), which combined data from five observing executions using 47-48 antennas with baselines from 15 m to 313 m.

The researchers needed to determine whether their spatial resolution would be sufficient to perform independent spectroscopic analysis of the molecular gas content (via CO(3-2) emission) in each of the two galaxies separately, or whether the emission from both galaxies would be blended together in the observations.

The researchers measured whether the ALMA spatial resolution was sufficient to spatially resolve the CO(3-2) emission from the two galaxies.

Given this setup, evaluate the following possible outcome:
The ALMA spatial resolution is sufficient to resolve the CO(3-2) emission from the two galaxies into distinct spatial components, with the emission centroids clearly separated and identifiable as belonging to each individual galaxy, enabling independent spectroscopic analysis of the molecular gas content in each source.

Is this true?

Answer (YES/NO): NO